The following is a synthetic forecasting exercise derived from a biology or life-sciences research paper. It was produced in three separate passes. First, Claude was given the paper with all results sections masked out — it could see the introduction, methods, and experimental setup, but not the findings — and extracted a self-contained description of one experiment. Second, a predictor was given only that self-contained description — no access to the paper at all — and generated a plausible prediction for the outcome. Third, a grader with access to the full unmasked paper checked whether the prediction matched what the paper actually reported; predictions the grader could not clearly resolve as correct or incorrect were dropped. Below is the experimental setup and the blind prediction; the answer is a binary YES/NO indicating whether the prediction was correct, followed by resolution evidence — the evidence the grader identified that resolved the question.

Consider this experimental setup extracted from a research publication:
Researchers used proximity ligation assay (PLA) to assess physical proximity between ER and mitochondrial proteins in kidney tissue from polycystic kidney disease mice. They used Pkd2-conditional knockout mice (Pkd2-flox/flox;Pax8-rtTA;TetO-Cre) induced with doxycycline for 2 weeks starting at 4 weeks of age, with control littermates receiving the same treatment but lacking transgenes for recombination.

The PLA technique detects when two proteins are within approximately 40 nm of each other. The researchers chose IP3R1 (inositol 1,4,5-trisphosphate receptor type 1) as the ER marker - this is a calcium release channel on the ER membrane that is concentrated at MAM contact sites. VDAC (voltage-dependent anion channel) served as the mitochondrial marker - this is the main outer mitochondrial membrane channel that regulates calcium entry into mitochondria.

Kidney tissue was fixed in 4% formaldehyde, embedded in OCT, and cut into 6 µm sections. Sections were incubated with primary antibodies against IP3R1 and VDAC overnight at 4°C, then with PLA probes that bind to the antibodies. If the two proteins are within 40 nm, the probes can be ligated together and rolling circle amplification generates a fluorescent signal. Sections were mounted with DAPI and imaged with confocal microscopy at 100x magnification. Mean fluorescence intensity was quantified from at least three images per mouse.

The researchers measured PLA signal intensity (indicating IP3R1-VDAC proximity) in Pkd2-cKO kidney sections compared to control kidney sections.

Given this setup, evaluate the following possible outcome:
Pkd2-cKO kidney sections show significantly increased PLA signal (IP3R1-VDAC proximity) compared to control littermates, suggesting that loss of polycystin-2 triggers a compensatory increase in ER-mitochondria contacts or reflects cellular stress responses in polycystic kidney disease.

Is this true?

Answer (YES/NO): NO